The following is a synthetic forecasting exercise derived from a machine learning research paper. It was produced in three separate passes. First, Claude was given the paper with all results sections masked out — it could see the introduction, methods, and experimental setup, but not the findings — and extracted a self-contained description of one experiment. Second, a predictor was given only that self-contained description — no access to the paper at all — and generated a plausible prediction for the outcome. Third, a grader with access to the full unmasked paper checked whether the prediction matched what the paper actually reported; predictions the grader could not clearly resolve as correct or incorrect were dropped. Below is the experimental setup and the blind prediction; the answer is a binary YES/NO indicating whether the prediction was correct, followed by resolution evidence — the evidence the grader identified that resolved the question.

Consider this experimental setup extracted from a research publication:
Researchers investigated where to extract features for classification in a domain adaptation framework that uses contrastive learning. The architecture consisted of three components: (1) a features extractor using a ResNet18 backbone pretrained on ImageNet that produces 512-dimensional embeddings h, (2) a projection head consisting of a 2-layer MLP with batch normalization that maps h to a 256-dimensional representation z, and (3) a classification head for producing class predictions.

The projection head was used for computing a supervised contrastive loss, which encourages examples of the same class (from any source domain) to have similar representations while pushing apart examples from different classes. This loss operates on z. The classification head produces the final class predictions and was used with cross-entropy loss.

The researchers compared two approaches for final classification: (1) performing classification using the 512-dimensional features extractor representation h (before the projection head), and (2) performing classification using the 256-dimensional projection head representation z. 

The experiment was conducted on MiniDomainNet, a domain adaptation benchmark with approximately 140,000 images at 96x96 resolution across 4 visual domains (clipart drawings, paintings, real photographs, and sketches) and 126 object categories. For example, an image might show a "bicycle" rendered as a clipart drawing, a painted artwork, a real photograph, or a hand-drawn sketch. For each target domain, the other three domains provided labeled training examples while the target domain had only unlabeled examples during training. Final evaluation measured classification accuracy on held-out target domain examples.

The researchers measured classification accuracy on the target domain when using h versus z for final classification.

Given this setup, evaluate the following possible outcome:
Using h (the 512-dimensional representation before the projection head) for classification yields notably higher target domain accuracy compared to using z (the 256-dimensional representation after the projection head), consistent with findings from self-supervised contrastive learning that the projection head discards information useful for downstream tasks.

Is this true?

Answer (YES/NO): NO